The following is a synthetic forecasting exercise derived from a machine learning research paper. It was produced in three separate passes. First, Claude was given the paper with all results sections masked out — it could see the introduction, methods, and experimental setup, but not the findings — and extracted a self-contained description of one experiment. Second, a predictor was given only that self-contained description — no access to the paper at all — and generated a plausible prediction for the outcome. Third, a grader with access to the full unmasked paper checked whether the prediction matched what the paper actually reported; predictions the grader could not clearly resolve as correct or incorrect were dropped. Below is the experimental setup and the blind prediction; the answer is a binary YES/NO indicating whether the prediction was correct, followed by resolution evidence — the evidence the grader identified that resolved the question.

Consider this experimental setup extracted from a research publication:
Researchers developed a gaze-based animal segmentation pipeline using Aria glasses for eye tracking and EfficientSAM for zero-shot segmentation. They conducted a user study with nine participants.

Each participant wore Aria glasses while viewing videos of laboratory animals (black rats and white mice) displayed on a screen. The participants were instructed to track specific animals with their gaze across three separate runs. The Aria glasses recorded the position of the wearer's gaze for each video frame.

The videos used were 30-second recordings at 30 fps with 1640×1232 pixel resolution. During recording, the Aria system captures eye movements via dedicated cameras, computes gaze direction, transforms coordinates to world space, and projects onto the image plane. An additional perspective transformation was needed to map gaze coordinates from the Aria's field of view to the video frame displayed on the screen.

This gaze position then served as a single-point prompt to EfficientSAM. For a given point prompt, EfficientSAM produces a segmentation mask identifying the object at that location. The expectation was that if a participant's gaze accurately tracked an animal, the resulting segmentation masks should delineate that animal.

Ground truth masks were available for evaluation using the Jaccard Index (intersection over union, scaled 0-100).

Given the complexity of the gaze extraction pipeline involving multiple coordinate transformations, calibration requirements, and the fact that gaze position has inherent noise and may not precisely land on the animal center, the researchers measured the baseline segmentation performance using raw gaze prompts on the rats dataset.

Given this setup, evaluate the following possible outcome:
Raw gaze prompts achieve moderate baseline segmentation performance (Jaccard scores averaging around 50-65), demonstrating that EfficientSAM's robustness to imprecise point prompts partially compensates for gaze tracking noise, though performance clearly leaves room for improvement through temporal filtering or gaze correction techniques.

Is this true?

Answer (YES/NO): NO